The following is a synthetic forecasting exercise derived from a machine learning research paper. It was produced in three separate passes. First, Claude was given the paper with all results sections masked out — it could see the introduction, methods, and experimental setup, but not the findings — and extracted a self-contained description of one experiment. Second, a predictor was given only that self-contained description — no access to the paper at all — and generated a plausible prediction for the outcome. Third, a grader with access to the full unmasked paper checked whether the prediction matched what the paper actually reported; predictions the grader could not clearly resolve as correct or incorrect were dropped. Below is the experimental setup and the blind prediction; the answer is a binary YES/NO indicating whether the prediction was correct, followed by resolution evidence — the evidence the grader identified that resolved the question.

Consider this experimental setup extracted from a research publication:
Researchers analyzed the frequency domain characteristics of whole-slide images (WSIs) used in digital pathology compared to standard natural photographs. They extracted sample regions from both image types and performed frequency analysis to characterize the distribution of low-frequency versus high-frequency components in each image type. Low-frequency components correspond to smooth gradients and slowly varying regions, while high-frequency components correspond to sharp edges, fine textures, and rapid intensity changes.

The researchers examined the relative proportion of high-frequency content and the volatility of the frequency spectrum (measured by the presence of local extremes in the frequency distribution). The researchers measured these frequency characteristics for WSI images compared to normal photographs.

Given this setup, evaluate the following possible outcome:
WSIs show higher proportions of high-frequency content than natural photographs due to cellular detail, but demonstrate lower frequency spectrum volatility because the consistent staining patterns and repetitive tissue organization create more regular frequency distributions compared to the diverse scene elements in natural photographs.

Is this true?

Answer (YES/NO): NO